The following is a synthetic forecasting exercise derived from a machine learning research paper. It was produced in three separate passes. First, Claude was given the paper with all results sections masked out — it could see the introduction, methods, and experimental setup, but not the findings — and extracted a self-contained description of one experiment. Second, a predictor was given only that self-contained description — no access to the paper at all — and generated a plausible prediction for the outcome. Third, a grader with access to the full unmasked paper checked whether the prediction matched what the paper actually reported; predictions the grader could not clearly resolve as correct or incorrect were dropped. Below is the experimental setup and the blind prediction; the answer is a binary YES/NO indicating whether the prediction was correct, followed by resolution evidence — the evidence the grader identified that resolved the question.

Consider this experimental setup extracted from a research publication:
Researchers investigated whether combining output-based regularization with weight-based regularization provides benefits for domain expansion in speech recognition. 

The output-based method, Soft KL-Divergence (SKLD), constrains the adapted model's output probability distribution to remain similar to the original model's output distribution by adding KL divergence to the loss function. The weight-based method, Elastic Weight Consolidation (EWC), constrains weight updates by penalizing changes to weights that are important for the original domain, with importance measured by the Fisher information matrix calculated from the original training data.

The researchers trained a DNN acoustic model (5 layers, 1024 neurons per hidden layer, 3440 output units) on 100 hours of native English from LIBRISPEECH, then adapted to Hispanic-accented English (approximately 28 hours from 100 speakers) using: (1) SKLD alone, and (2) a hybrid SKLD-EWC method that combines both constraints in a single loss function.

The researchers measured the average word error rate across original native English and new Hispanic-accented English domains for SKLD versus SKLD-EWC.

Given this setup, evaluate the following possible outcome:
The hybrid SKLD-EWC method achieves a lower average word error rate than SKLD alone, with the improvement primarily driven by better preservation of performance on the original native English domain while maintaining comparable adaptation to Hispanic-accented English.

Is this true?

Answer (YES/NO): YES